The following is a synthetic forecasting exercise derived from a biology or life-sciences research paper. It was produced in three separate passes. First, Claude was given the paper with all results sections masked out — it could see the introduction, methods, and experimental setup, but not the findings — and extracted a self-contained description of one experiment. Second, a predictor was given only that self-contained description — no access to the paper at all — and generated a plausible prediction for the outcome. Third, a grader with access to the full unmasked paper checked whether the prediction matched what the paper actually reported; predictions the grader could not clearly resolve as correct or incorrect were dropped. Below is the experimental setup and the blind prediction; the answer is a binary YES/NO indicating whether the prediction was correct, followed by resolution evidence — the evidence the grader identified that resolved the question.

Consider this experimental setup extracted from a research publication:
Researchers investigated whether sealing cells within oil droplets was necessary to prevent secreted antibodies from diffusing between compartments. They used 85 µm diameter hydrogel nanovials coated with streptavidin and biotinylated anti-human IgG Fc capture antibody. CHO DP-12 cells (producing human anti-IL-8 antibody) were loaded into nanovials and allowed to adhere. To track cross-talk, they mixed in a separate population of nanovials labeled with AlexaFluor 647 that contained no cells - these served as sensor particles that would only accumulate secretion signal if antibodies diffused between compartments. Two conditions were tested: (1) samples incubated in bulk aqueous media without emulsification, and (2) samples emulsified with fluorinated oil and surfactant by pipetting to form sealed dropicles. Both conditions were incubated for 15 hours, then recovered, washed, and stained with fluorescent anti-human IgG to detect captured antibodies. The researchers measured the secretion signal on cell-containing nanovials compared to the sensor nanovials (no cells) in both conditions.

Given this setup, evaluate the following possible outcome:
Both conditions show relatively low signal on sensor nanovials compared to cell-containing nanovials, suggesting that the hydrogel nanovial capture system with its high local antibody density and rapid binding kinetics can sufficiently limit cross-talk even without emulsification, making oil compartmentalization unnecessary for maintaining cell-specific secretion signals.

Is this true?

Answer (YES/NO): NO